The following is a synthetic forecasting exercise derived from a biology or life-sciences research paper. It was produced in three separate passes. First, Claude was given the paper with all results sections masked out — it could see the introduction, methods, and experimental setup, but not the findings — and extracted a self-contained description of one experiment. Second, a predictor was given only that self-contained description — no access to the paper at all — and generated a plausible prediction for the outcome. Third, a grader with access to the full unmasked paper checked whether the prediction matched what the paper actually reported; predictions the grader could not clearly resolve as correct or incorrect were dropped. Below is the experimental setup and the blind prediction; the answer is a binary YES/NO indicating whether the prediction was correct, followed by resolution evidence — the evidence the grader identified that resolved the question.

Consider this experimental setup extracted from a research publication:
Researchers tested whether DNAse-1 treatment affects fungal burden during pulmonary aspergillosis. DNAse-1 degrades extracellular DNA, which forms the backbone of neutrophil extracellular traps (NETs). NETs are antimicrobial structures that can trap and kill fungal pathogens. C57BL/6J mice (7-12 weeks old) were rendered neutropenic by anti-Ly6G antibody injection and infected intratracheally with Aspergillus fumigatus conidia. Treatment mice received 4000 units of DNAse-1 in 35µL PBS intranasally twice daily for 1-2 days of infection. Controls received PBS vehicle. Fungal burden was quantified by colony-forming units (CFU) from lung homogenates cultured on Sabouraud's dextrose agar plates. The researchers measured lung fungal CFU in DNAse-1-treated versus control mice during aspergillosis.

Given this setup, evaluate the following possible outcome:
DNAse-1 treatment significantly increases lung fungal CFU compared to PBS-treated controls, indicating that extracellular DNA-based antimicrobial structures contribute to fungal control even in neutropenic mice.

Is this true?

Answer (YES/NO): NO